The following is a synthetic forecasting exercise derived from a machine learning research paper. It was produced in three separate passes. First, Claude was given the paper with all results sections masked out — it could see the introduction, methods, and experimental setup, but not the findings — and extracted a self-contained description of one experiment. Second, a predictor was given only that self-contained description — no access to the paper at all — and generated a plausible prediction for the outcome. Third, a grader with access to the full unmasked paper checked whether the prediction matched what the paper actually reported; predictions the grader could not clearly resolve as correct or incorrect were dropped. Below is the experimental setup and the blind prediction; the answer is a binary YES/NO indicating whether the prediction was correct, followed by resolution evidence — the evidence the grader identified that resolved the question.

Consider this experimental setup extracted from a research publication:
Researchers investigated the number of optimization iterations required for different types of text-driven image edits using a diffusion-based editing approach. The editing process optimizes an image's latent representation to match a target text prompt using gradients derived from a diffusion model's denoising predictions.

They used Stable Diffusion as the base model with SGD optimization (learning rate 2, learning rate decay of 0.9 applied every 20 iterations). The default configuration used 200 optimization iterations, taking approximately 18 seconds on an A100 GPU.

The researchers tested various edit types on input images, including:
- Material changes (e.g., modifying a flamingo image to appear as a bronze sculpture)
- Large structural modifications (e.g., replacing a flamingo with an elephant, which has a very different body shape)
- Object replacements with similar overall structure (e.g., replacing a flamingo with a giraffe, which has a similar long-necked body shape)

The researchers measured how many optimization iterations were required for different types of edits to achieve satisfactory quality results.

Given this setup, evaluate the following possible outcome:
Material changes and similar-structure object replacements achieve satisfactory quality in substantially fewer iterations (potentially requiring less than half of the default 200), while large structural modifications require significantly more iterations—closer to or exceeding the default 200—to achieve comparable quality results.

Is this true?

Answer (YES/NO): NO